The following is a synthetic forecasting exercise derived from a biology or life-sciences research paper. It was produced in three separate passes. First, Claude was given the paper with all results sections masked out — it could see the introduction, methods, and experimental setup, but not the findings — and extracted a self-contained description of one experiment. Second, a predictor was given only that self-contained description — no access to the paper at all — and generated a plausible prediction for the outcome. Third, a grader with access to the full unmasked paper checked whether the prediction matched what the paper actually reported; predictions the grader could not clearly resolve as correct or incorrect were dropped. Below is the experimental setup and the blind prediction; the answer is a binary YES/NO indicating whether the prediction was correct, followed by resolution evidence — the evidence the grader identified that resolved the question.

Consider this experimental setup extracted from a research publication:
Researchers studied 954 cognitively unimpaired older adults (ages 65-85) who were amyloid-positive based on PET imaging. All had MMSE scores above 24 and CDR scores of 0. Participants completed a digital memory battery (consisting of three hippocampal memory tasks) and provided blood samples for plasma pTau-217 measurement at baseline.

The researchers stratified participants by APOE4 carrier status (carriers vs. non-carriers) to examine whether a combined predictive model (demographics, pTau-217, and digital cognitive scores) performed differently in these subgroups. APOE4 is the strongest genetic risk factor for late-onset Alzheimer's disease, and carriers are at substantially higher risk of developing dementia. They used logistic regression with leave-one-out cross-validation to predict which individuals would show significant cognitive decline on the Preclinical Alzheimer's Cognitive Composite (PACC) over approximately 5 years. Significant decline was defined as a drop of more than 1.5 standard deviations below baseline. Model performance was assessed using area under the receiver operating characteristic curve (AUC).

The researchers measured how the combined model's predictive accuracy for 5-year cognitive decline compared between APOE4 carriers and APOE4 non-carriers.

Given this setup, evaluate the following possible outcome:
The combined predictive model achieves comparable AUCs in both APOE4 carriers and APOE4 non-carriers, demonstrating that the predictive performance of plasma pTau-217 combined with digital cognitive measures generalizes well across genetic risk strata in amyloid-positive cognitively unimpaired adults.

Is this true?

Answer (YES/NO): NO